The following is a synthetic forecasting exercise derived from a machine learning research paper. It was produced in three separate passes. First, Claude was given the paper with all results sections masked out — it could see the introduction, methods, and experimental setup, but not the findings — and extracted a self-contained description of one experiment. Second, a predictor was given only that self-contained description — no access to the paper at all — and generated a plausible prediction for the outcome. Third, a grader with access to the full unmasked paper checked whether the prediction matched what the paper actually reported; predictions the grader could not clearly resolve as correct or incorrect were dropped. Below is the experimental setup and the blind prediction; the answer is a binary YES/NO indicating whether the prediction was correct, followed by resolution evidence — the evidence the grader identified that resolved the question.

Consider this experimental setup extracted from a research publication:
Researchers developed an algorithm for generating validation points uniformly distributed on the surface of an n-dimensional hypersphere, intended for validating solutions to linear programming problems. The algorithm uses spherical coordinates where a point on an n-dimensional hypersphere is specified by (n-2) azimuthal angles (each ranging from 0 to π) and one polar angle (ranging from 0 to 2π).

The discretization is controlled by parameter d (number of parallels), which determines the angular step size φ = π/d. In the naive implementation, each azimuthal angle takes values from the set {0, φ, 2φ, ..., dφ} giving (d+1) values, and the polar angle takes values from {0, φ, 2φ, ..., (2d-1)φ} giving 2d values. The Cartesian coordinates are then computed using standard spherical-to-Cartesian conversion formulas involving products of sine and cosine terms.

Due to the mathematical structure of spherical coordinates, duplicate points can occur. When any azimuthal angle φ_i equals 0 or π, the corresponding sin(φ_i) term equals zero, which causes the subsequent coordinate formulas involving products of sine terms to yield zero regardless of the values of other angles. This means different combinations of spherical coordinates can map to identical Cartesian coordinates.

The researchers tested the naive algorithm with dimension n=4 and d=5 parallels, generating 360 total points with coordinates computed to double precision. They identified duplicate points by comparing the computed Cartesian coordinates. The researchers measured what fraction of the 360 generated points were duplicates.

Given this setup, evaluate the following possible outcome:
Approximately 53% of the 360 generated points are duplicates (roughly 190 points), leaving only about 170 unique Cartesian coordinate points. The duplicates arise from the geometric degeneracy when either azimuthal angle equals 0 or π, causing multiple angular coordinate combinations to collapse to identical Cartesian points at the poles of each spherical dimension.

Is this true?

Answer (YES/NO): YES